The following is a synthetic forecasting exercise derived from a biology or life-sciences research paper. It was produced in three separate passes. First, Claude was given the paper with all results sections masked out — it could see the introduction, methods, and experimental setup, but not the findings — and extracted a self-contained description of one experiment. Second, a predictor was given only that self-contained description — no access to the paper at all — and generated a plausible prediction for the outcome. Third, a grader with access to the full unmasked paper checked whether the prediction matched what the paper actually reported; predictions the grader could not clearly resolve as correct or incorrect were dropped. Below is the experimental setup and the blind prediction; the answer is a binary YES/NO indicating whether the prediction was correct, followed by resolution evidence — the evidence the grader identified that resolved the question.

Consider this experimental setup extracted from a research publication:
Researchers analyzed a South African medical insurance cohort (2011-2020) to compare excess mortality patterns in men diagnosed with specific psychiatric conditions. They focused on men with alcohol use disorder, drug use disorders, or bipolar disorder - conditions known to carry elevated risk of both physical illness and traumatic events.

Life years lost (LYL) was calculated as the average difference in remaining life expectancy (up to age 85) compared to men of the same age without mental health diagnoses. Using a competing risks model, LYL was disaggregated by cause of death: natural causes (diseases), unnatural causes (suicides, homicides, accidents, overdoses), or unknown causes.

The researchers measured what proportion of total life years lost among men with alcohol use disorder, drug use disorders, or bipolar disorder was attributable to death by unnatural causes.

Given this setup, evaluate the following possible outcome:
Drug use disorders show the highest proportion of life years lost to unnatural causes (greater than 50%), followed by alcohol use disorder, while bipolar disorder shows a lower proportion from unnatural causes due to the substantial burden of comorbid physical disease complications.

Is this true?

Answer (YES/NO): NO